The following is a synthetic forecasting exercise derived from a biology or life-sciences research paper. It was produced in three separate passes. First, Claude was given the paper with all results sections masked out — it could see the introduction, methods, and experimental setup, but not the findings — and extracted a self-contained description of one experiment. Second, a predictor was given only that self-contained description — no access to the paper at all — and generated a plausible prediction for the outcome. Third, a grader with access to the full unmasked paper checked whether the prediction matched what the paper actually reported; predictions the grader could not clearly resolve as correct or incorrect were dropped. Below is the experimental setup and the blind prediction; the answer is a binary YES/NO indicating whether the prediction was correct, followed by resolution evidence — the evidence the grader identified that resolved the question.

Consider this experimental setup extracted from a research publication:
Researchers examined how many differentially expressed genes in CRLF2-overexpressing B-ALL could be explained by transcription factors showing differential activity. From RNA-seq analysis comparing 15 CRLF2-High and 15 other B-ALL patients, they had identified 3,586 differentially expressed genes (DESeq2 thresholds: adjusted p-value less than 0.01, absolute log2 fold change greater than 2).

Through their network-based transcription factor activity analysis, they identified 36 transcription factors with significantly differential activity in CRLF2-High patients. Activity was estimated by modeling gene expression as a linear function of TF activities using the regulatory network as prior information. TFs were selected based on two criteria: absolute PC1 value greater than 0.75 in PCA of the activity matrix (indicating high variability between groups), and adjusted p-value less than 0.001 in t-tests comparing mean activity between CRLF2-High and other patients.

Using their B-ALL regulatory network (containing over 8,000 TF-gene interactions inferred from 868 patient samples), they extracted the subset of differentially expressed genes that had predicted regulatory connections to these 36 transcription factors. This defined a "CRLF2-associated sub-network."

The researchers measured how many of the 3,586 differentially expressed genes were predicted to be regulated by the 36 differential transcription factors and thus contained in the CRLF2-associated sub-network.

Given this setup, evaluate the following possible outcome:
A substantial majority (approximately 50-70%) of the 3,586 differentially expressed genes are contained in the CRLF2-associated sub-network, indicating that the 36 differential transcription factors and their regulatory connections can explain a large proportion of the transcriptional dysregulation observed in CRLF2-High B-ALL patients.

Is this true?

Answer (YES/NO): NO